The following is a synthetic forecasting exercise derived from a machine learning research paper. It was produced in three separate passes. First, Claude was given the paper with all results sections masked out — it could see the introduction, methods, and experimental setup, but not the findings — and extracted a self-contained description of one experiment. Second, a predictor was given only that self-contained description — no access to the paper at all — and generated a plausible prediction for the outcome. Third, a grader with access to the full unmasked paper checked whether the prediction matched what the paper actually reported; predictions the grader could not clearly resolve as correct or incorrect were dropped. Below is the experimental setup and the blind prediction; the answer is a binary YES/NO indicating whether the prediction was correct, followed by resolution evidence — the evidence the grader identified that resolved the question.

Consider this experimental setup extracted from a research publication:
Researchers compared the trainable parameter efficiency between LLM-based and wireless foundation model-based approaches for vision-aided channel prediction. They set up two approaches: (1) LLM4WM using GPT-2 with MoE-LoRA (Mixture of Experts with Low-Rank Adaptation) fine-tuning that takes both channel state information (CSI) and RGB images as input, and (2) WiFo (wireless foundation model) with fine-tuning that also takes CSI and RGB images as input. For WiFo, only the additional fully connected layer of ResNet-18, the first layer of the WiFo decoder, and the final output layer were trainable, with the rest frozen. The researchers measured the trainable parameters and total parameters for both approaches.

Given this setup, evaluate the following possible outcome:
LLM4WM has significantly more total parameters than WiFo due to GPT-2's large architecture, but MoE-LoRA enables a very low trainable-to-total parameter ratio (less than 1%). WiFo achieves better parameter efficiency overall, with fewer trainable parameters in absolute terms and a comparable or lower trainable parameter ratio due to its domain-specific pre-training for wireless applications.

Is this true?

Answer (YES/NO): NO